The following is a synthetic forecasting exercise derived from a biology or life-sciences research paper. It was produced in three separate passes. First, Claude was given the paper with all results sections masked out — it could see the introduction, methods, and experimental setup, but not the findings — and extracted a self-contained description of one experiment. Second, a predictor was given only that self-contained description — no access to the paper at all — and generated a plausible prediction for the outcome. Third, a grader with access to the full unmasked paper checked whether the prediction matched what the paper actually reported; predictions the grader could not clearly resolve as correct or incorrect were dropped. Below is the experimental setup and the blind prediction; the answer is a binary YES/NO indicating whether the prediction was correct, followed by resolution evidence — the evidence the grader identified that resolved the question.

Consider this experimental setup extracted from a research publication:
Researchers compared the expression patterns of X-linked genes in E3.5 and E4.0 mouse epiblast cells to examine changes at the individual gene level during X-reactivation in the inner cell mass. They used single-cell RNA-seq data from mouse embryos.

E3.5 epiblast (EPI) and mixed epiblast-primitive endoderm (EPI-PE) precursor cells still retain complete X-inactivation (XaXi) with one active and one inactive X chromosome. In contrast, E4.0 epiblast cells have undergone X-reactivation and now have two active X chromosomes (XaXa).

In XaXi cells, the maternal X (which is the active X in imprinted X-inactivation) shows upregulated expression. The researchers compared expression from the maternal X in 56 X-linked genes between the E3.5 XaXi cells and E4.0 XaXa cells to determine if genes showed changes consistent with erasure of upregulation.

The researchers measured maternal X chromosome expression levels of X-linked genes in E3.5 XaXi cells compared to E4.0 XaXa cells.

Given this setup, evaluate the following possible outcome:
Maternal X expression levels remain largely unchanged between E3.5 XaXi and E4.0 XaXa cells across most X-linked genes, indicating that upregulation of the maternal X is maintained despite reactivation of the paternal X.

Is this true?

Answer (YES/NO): NO